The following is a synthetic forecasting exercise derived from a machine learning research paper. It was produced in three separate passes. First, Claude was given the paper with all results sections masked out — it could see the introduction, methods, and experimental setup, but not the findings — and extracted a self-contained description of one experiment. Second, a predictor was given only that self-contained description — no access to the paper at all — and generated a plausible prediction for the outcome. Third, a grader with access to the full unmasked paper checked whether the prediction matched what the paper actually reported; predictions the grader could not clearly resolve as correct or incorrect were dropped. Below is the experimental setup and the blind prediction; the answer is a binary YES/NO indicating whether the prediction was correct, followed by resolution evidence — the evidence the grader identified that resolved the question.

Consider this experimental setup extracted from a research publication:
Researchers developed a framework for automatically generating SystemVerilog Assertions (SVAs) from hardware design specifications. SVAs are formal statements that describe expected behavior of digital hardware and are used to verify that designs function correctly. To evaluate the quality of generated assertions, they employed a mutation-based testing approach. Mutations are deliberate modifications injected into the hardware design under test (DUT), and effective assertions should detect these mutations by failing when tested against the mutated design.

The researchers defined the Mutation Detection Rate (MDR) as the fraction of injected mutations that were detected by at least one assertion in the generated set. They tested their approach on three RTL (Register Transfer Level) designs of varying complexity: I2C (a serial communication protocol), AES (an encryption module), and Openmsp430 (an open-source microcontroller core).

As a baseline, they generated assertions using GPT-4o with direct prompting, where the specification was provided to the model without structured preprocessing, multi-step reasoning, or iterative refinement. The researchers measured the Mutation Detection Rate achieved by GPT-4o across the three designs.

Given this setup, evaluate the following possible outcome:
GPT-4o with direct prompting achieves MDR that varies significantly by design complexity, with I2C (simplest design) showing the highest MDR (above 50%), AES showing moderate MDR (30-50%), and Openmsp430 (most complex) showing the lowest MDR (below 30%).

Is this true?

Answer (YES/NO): NO